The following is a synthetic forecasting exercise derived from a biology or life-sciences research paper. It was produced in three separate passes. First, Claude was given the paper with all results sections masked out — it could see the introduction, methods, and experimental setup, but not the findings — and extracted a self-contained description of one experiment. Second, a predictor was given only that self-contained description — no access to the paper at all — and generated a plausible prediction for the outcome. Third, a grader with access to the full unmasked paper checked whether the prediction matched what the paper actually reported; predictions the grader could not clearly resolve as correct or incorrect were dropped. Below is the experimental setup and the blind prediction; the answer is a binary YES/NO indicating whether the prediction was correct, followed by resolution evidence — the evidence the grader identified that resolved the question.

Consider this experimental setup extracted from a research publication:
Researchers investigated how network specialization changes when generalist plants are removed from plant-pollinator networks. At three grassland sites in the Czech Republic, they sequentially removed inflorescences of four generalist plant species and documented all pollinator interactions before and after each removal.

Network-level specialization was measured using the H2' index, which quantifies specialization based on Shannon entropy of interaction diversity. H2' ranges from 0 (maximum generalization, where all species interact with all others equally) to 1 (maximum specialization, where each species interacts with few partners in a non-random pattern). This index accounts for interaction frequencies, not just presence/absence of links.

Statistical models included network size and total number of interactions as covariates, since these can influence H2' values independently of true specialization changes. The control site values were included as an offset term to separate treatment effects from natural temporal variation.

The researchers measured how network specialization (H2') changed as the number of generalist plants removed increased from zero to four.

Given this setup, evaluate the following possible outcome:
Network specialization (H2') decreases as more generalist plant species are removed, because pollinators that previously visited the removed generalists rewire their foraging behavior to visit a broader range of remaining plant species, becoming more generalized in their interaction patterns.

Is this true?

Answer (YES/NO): NO